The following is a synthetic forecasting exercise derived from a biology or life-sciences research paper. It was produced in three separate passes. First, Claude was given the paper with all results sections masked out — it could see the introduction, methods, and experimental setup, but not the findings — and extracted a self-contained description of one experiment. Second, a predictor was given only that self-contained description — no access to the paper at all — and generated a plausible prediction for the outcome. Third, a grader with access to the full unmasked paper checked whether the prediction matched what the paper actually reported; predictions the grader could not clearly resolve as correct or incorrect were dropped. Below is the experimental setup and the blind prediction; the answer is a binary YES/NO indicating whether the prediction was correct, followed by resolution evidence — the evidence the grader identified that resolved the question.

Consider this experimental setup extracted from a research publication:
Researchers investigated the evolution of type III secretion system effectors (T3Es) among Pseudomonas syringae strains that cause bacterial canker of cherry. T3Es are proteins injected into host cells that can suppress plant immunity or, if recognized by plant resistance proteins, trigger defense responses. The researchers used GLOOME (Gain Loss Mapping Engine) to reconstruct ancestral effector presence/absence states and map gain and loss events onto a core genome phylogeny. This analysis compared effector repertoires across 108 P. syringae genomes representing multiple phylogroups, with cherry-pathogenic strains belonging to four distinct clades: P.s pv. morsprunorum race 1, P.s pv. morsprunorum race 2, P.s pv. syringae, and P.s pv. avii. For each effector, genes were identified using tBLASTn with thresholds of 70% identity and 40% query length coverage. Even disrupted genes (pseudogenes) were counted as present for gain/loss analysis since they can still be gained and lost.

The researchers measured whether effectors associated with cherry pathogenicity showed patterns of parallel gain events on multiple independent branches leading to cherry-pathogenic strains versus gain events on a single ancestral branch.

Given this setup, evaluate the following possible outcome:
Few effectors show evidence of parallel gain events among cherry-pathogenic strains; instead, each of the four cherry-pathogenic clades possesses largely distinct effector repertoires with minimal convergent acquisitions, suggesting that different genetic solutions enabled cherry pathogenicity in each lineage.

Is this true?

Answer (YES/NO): NO